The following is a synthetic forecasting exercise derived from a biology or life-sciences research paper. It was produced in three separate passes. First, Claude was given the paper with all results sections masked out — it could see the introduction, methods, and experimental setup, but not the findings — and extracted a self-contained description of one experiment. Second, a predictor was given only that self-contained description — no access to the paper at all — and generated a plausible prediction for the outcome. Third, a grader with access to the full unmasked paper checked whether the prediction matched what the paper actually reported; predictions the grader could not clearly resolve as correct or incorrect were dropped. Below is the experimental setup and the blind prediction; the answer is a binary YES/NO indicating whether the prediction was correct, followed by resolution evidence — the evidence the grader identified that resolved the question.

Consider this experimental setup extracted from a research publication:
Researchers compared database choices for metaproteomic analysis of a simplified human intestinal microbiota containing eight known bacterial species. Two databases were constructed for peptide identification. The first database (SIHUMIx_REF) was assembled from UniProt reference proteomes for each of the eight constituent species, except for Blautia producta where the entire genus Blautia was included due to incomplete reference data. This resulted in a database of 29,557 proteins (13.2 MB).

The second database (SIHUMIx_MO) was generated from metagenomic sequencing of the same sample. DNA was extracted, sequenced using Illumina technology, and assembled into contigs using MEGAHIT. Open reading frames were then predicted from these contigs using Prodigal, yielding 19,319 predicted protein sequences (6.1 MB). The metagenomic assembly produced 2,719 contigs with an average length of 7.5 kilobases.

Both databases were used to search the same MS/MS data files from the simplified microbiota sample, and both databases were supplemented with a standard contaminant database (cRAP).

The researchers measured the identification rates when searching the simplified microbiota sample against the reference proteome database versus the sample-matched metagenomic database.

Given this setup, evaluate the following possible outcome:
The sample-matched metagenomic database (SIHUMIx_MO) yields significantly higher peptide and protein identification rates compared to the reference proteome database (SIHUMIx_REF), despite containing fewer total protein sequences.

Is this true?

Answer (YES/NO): NO